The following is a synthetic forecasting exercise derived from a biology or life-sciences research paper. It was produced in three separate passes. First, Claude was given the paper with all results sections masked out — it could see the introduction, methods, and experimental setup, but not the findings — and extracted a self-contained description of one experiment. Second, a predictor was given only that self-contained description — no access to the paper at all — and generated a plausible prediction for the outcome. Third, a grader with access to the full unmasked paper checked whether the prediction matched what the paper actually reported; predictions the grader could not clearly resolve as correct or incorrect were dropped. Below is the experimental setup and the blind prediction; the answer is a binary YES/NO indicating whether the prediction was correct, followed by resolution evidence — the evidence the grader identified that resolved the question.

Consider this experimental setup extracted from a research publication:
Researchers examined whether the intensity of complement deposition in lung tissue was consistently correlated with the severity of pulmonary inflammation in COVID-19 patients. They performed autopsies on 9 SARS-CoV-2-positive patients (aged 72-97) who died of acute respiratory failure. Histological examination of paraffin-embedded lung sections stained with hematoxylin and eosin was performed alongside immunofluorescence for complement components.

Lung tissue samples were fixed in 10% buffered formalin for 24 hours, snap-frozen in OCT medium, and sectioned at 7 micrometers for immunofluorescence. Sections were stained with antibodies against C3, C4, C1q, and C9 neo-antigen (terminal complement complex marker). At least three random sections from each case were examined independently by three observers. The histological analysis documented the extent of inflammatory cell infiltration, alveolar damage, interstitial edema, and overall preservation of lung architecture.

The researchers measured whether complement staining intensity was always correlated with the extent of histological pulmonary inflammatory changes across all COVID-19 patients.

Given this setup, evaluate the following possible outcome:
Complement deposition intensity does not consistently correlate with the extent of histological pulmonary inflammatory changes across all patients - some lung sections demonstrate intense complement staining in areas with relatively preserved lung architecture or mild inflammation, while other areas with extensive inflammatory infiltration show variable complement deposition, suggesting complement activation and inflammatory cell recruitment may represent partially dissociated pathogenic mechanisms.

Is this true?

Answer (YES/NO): NO